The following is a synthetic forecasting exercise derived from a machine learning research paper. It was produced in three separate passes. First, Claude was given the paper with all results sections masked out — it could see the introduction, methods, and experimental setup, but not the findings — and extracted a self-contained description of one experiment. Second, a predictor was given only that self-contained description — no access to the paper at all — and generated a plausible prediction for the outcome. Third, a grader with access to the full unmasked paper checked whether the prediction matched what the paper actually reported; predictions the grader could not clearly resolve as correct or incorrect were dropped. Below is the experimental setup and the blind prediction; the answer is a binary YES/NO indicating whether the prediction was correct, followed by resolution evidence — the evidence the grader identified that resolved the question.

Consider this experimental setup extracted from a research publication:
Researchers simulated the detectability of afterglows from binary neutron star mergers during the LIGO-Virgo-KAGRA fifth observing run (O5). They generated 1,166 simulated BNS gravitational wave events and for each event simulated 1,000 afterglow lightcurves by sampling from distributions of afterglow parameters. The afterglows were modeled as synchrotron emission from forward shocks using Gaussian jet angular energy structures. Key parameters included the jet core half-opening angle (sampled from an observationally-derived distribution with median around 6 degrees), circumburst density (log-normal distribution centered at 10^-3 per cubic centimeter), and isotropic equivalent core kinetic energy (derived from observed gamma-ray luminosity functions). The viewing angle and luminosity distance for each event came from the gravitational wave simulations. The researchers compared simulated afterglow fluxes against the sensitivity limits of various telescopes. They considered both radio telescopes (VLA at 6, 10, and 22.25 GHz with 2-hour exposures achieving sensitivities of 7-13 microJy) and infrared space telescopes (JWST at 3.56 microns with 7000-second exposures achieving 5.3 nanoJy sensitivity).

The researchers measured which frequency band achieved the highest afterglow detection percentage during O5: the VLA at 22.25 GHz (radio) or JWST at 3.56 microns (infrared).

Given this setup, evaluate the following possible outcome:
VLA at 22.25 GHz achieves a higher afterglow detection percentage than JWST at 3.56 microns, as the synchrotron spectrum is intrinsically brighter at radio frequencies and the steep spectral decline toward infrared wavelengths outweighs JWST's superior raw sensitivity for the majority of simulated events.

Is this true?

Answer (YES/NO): NO